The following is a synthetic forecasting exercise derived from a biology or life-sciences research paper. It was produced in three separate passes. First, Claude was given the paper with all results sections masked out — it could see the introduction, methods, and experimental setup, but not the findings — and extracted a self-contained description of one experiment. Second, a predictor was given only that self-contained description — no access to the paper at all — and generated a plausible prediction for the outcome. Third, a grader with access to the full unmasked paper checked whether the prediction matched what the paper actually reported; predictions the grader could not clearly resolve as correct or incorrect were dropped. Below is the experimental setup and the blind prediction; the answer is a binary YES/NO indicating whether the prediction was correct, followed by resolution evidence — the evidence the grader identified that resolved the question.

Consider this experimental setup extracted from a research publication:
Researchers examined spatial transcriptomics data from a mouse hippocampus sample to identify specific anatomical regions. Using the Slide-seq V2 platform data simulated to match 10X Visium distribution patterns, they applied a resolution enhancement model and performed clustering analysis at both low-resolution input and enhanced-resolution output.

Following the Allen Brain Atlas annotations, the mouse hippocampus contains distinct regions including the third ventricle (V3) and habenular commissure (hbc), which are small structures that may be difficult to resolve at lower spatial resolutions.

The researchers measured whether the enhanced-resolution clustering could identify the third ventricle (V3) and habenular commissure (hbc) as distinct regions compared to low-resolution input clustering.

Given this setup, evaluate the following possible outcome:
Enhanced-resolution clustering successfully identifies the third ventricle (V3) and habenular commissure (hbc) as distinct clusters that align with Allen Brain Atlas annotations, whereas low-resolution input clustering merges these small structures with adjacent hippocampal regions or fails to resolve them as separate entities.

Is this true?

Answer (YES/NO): YES